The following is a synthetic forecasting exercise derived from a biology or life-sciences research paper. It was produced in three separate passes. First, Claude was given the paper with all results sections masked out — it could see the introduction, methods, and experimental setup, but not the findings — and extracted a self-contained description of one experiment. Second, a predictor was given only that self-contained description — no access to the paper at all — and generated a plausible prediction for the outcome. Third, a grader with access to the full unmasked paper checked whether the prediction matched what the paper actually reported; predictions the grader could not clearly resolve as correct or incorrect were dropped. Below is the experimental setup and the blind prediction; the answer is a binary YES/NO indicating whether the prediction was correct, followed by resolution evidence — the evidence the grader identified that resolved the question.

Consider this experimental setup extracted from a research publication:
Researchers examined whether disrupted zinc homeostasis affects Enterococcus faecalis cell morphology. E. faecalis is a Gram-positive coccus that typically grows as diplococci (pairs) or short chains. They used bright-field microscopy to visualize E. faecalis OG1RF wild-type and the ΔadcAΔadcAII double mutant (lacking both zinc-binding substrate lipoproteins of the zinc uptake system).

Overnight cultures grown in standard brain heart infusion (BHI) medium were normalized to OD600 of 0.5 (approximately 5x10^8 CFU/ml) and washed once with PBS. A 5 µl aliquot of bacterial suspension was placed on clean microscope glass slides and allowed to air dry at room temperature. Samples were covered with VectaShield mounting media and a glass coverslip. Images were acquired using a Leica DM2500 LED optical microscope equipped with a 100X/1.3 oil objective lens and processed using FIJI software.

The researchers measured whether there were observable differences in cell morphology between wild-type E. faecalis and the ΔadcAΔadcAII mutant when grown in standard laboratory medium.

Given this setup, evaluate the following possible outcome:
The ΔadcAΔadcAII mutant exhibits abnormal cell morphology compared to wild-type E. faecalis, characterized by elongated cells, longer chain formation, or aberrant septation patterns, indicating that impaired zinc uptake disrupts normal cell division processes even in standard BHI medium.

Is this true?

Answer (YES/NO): YES